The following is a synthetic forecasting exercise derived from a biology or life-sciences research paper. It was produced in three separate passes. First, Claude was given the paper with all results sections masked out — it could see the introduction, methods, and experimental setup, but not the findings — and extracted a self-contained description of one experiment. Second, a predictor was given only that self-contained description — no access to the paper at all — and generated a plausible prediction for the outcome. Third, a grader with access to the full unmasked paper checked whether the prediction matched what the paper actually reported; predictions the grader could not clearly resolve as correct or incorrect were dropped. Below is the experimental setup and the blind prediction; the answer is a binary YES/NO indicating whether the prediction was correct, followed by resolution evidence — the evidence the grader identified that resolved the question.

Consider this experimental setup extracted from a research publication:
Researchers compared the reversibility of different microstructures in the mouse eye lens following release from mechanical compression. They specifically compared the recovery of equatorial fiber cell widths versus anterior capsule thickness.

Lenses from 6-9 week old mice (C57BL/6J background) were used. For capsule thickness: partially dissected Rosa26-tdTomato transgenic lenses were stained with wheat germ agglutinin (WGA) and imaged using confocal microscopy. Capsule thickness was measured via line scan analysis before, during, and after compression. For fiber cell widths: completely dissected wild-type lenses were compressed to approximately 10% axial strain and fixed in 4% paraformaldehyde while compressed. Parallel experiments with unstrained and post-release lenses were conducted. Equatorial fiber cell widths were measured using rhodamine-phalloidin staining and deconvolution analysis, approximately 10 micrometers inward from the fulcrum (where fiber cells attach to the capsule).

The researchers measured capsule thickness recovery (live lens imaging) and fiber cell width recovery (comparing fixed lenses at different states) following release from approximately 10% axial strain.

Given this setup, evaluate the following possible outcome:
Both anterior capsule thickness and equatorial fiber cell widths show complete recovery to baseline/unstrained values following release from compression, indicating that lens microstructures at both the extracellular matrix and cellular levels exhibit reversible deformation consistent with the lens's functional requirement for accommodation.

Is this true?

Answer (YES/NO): YES